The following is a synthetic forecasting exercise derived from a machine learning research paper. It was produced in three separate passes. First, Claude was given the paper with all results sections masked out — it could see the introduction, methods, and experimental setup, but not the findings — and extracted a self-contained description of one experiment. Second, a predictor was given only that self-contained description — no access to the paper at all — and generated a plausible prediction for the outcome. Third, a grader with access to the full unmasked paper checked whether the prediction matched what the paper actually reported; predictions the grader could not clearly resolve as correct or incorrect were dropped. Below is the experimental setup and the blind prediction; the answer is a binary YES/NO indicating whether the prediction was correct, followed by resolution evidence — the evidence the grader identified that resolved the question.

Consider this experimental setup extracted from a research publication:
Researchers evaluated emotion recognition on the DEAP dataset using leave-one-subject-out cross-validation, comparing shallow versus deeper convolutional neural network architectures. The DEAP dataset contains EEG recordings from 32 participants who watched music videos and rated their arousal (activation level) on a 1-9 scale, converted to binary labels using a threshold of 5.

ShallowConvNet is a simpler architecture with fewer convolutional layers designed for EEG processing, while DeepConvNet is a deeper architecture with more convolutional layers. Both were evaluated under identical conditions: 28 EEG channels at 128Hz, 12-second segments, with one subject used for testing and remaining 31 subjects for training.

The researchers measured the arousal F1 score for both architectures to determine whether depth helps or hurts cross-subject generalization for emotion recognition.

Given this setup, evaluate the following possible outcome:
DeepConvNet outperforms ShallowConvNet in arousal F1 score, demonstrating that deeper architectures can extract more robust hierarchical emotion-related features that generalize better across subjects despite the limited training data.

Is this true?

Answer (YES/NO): YES